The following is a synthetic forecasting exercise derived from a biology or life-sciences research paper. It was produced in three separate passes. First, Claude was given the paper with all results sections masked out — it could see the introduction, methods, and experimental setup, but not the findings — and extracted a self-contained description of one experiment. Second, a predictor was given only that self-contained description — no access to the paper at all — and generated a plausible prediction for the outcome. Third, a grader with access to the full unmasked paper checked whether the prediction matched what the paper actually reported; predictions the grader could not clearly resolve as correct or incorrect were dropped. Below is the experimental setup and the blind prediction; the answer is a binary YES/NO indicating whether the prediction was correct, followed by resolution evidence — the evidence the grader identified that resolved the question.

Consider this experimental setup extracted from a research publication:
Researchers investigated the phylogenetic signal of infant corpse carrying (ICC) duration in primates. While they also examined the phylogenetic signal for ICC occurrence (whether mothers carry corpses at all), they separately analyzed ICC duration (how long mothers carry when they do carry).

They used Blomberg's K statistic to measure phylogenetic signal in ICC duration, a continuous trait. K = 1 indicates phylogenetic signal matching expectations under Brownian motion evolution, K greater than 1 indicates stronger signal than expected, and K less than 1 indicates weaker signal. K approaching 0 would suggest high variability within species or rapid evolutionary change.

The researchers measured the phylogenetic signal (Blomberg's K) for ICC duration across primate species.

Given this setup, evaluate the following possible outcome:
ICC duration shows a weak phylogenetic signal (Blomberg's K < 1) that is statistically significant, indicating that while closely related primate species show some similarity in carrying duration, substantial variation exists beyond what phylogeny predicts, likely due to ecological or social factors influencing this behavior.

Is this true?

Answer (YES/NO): NO